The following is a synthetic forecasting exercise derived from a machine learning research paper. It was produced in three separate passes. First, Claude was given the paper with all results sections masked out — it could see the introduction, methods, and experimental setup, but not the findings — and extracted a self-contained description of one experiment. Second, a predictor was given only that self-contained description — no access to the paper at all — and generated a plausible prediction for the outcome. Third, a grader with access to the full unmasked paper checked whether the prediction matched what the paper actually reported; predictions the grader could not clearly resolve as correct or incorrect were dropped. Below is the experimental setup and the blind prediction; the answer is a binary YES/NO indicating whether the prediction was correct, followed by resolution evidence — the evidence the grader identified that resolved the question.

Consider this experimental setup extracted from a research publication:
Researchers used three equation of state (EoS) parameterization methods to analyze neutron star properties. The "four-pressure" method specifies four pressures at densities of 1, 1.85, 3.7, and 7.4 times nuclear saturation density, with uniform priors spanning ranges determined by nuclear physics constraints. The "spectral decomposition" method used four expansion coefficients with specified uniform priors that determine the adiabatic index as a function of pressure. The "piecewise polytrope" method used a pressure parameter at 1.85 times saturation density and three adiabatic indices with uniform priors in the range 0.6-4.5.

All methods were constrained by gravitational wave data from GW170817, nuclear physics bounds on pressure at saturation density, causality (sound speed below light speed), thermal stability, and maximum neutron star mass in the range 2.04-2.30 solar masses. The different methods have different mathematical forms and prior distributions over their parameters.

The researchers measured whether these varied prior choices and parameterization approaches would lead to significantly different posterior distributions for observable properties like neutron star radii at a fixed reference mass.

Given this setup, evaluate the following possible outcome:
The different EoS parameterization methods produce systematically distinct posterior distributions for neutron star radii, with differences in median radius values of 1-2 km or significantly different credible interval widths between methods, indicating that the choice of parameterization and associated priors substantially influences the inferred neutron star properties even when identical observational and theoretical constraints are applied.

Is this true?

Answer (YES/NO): NO